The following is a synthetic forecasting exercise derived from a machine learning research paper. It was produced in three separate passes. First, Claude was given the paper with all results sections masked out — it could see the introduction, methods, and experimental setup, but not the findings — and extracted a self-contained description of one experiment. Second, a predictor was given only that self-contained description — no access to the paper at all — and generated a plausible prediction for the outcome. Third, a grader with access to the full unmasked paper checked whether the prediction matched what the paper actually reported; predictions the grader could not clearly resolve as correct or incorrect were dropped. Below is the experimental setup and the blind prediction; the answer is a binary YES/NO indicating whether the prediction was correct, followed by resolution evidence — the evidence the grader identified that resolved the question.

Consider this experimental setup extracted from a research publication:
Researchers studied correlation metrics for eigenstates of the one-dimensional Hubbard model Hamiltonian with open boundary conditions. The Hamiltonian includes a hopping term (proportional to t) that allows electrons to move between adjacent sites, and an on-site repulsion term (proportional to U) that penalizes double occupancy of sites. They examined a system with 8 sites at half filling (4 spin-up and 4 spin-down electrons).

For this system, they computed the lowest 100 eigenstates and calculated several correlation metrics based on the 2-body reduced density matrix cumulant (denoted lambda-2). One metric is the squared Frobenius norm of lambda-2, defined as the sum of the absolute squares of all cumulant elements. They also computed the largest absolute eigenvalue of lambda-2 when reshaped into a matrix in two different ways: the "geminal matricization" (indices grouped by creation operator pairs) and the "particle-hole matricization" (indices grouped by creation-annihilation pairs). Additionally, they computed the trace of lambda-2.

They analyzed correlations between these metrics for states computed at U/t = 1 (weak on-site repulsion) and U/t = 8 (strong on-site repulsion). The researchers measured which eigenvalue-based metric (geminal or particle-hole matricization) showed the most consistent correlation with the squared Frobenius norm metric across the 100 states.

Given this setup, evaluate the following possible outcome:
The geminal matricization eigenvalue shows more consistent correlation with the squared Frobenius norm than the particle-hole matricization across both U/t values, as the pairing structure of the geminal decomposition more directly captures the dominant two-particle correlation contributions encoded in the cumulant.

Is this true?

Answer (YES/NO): NO